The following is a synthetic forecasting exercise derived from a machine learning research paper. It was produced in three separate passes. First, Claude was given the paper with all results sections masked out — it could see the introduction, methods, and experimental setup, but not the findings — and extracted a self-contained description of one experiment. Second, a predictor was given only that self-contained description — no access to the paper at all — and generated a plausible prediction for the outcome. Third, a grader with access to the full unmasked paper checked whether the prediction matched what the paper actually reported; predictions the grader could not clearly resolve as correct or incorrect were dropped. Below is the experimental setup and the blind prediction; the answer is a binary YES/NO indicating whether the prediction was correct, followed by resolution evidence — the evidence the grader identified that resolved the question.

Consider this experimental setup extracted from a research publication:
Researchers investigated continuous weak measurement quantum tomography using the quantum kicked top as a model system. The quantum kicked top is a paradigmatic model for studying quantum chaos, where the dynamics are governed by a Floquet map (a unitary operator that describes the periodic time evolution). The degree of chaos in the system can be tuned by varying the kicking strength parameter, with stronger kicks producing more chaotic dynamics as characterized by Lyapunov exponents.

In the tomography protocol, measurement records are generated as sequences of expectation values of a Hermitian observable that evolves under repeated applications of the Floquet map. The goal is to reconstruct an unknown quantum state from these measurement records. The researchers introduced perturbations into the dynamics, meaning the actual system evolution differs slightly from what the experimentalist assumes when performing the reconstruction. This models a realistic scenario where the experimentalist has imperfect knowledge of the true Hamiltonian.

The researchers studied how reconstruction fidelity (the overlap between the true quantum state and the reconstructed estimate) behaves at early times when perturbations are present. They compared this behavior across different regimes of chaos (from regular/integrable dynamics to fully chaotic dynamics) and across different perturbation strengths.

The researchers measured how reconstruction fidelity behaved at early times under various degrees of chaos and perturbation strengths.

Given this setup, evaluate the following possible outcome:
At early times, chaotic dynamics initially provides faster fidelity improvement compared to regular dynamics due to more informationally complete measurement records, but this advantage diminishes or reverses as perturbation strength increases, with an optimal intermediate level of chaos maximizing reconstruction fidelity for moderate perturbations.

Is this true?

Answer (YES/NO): NO